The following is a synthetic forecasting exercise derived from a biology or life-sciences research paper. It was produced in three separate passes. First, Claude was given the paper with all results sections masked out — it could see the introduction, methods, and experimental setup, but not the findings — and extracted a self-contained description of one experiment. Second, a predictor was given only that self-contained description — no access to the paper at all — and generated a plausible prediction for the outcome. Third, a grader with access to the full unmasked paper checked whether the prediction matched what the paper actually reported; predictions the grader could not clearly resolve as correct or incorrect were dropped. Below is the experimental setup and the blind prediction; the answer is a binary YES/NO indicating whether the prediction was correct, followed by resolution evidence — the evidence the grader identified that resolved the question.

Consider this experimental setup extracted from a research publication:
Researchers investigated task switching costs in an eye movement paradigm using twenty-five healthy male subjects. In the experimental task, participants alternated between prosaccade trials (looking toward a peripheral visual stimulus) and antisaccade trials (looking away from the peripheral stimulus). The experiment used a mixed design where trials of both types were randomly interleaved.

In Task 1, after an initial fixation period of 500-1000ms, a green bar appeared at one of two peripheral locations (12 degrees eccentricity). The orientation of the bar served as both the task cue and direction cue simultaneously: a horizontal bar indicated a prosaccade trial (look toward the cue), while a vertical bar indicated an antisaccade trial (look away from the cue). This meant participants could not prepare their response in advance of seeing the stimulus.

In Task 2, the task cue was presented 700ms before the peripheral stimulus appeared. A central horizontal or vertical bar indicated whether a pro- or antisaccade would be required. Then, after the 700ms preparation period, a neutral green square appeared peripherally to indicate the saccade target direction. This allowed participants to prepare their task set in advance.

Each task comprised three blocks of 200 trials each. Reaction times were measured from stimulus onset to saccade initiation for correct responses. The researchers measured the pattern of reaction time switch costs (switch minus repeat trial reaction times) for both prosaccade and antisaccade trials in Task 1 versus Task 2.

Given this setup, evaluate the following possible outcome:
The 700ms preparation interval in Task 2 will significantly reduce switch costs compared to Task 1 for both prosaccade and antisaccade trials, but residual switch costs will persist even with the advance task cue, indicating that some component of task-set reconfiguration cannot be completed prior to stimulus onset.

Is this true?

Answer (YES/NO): NO